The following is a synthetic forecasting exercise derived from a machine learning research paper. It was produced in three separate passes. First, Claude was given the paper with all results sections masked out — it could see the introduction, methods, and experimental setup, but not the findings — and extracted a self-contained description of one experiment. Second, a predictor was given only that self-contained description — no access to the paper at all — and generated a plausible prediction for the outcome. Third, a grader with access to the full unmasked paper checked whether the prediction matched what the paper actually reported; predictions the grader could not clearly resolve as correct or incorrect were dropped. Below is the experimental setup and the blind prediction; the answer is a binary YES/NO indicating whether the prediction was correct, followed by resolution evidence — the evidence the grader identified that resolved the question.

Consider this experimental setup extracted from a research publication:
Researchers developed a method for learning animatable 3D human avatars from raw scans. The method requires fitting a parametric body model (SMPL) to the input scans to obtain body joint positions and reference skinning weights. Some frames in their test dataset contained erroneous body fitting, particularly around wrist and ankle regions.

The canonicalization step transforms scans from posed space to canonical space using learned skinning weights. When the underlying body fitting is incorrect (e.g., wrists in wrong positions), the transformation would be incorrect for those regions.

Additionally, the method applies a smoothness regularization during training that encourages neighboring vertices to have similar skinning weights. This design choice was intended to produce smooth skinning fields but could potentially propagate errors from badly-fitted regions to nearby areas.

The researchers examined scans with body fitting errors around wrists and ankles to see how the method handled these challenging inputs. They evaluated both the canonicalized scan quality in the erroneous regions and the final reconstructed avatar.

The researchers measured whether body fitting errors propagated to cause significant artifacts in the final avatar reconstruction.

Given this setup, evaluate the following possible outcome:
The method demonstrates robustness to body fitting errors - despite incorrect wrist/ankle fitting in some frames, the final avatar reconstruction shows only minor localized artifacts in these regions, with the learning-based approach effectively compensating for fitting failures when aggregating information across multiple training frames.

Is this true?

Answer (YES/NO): YES